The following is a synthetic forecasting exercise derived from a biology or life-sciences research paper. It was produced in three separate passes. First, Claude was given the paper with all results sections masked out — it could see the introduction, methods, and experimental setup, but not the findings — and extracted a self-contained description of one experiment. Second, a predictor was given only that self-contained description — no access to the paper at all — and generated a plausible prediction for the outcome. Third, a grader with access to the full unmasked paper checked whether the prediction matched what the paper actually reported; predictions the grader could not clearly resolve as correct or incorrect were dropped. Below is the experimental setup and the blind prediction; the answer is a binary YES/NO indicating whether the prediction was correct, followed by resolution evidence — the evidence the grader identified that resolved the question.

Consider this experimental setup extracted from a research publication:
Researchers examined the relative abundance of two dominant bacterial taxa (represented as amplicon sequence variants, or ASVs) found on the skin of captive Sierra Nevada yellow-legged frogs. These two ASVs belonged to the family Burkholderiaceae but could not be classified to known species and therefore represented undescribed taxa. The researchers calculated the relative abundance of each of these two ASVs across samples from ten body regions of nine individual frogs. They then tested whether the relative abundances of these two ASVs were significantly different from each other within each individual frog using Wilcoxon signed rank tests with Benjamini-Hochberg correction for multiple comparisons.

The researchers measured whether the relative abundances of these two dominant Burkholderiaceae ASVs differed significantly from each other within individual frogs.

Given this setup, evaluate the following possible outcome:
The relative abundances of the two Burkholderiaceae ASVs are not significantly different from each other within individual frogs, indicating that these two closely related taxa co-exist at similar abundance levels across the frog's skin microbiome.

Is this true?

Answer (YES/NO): NO